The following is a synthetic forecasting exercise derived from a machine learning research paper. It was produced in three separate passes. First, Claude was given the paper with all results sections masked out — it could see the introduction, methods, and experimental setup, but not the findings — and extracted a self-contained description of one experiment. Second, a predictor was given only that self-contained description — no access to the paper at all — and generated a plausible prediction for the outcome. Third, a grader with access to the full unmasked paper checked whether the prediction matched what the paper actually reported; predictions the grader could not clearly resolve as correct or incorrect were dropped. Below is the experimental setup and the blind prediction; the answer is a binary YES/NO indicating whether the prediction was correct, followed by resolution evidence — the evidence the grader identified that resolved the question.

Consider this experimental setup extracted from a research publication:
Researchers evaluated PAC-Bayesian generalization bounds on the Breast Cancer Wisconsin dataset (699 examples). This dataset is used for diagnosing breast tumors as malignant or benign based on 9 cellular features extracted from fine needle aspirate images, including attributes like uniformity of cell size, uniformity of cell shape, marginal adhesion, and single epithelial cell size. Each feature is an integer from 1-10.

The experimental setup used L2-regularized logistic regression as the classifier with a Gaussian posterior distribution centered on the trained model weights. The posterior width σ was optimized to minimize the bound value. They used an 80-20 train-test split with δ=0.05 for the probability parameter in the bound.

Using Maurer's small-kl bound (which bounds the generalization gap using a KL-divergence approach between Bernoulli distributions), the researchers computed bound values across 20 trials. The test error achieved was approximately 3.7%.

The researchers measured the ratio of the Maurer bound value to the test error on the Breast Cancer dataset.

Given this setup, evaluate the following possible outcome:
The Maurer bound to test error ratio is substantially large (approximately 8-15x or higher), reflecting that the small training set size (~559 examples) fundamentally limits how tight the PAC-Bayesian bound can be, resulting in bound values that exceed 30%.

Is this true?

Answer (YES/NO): NO